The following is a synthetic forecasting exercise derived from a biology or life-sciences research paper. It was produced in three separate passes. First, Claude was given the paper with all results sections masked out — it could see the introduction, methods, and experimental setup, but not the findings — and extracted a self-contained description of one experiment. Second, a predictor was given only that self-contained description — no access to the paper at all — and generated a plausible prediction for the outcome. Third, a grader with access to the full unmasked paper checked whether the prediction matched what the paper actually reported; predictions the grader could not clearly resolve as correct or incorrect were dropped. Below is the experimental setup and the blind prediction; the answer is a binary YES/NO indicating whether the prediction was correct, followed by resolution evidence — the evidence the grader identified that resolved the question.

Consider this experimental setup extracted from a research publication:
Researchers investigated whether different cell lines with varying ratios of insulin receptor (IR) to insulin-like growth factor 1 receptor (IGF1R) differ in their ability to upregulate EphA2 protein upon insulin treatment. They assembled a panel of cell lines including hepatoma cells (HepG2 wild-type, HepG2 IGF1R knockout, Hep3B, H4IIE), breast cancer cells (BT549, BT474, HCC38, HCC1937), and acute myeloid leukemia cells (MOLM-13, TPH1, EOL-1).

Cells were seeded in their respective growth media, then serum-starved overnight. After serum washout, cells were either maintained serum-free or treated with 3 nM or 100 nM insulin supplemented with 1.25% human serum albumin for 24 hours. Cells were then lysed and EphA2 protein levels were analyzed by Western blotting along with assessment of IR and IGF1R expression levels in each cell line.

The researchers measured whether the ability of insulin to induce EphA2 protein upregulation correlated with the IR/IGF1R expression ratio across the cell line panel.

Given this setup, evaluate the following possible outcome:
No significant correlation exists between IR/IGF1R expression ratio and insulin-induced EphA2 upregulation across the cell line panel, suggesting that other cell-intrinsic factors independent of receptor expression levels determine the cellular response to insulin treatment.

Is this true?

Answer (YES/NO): NO